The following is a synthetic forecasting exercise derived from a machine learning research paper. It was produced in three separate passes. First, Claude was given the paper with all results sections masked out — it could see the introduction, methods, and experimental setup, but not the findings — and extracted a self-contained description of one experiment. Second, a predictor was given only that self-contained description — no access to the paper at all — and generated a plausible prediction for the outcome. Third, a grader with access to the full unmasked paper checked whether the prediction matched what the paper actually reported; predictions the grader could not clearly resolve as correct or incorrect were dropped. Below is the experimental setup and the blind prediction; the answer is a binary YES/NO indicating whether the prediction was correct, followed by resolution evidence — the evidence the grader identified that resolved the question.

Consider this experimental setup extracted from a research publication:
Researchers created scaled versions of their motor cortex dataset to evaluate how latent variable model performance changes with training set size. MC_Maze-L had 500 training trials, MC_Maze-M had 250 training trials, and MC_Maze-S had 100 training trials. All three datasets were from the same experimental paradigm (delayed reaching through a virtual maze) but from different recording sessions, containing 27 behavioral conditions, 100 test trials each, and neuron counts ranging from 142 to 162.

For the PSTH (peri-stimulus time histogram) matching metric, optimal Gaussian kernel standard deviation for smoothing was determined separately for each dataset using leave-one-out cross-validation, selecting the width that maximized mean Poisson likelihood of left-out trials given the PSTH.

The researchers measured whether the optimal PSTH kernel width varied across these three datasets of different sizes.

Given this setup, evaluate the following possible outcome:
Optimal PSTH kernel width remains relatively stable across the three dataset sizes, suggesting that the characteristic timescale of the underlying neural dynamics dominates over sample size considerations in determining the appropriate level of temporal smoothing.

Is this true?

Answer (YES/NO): YES